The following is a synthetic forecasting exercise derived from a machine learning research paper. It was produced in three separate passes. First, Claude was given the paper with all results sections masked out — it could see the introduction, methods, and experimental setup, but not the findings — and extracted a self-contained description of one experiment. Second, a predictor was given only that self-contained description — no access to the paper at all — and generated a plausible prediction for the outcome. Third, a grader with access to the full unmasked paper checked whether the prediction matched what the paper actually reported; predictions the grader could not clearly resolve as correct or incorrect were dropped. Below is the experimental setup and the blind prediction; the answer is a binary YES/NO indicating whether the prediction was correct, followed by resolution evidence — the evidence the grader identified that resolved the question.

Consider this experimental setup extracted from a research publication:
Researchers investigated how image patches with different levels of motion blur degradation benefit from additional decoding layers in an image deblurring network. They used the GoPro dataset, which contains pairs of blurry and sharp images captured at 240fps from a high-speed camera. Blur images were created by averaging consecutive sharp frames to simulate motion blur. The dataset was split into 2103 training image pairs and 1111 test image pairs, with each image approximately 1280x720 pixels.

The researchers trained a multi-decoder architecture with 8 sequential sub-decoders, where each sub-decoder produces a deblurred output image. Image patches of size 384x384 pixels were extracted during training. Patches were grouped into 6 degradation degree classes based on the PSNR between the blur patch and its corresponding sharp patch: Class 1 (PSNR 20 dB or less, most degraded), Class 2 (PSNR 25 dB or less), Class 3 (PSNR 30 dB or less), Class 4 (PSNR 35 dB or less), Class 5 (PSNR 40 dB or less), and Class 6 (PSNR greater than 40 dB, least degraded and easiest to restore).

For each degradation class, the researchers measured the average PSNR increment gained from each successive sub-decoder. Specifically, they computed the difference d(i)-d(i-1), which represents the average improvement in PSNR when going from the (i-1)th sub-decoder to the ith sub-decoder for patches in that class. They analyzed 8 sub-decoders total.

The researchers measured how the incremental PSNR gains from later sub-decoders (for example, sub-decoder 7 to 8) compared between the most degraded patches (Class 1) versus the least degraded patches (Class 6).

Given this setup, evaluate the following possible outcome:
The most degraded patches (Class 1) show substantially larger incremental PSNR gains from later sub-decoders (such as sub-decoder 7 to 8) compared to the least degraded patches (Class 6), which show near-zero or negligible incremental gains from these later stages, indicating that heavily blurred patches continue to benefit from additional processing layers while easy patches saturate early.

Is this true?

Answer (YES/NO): YES